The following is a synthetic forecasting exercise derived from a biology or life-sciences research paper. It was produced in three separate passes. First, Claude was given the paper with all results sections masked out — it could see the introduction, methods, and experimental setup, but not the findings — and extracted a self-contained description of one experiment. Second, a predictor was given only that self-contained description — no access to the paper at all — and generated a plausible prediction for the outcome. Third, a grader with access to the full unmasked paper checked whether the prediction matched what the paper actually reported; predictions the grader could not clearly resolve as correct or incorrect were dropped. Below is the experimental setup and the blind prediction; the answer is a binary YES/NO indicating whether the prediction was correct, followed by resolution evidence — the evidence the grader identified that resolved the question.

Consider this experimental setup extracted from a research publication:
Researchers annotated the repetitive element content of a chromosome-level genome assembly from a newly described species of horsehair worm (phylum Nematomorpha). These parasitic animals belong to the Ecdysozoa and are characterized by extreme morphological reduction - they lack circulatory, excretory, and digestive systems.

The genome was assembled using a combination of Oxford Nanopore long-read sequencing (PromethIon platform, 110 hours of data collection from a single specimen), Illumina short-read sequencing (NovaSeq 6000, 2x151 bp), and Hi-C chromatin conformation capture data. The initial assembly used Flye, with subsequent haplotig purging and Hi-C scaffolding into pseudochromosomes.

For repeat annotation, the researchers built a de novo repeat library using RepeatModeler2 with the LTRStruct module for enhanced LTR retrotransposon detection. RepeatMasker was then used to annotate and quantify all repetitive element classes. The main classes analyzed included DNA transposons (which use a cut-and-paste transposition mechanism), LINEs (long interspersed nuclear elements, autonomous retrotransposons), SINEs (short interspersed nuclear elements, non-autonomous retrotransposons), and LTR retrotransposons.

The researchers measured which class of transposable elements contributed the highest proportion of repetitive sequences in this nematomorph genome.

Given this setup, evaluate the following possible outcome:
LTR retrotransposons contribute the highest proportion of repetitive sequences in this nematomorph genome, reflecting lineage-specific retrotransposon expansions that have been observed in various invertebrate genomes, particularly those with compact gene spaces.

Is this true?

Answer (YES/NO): NO